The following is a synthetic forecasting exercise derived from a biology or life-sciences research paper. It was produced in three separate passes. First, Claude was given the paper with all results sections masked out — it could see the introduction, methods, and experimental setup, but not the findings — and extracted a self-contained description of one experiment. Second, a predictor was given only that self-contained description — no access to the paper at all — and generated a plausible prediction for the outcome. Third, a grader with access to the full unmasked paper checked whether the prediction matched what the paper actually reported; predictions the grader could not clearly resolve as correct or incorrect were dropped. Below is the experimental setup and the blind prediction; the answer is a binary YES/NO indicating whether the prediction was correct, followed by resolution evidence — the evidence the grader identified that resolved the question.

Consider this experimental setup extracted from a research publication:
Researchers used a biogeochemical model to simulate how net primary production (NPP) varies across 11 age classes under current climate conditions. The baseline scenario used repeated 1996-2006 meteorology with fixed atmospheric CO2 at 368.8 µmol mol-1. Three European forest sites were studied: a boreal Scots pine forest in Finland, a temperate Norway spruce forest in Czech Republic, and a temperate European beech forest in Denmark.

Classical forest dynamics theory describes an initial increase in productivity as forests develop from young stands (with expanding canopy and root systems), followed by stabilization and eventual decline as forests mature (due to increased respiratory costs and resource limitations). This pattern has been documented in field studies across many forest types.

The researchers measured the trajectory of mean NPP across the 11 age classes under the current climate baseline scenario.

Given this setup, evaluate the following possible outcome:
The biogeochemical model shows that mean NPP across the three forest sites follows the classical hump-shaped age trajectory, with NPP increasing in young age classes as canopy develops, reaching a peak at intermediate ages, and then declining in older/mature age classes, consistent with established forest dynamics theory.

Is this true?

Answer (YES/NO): YES